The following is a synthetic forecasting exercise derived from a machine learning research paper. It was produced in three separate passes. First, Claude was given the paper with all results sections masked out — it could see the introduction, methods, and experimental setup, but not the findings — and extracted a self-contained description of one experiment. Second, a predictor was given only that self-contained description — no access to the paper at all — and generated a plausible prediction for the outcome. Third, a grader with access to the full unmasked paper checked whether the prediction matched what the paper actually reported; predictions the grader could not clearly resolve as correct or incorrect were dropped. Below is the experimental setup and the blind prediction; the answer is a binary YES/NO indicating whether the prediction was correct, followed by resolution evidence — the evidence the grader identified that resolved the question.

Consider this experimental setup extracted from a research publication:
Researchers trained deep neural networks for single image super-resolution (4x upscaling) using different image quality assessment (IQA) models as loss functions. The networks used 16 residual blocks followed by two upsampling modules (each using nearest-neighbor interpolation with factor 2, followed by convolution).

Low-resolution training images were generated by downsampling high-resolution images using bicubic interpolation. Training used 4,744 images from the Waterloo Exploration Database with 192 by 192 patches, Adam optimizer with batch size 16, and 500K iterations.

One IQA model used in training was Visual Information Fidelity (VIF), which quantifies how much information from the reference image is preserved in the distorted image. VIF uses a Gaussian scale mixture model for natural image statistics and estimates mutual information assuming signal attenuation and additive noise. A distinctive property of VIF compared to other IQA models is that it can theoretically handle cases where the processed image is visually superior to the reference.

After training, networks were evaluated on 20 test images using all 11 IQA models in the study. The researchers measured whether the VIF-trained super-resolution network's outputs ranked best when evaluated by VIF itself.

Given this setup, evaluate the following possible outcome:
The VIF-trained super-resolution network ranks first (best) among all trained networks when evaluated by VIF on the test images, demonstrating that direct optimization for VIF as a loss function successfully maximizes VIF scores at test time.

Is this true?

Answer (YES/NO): YES